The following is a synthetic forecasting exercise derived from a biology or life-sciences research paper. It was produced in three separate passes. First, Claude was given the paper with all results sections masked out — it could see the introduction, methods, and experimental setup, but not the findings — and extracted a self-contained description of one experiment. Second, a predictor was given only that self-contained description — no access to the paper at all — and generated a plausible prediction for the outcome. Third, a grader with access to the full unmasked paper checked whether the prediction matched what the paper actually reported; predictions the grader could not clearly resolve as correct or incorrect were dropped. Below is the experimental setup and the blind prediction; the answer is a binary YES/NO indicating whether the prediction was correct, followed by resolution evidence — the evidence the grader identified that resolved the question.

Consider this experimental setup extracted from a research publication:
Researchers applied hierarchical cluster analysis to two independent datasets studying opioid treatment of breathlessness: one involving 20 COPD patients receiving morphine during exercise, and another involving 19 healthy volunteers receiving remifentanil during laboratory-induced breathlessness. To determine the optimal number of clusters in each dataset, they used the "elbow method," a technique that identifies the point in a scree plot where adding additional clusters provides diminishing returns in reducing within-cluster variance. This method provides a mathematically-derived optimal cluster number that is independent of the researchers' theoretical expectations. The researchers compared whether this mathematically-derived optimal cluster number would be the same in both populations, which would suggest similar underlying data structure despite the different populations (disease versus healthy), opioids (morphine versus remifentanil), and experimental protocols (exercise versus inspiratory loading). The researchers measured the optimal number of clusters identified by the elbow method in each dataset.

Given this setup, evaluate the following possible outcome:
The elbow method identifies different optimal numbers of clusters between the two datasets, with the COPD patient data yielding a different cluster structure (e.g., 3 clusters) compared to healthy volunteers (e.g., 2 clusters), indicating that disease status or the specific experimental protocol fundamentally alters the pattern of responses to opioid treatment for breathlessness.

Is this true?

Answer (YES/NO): YES